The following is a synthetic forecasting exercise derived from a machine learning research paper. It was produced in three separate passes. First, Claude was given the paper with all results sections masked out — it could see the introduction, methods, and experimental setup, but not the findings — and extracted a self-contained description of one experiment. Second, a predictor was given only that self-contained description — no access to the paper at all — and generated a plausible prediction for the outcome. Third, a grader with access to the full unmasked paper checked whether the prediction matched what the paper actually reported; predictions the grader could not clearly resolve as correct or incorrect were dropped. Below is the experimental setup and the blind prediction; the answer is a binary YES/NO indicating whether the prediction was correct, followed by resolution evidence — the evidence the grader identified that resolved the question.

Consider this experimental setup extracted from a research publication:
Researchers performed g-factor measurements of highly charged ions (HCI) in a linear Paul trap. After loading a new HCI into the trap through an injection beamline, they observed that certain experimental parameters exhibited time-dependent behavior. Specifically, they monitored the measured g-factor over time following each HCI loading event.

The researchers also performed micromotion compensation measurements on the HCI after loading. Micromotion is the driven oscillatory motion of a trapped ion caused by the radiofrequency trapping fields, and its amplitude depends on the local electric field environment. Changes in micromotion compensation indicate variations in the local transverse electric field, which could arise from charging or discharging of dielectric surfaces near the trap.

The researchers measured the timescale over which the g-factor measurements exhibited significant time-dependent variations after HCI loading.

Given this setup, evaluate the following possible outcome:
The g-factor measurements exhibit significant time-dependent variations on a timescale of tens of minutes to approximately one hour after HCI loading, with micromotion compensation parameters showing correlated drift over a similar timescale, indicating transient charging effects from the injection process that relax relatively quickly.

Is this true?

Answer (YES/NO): NO